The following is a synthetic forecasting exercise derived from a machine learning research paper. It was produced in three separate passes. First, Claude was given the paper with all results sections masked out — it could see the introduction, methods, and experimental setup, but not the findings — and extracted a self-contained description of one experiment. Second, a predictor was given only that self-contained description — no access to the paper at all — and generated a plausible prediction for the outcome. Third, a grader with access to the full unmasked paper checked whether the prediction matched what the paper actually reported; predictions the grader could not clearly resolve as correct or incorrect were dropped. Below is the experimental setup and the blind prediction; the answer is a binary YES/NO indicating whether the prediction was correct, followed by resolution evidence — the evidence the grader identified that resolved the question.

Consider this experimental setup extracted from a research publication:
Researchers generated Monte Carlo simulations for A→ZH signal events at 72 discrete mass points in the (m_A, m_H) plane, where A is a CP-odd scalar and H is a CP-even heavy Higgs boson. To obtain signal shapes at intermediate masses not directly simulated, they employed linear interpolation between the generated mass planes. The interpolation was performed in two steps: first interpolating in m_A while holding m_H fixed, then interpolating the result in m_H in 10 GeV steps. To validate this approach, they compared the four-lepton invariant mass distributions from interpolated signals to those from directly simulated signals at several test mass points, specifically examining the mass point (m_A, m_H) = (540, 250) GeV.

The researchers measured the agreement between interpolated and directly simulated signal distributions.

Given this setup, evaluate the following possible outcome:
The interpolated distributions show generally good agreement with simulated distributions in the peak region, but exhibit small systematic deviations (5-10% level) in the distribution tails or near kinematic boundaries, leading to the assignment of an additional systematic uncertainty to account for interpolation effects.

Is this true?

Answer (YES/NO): NO